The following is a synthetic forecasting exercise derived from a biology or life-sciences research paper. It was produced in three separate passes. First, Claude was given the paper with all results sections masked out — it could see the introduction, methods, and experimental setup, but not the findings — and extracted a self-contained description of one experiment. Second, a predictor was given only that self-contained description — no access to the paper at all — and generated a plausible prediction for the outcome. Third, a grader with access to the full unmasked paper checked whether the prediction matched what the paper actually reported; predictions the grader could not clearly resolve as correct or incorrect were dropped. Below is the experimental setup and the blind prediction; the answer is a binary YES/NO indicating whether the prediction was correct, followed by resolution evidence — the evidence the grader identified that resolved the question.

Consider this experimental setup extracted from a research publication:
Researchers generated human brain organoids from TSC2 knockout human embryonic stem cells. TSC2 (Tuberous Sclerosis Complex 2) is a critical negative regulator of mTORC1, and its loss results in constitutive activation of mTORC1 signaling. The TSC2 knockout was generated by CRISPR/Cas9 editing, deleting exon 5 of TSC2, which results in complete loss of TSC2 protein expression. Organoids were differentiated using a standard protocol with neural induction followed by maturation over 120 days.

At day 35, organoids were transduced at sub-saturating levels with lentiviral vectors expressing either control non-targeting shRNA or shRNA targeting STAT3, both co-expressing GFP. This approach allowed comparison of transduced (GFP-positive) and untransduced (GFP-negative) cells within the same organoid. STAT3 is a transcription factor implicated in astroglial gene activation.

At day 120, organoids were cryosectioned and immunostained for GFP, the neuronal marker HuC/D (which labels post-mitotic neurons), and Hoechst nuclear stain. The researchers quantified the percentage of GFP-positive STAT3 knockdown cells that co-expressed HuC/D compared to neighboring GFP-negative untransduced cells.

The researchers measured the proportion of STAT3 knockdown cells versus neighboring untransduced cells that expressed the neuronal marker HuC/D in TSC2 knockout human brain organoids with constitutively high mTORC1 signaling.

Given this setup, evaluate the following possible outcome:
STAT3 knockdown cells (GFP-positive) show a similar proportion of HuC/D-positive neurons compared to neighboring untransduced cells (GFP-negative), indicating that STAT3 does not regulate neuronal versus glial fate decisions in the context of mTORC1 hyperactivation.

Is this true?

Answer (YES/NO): NO